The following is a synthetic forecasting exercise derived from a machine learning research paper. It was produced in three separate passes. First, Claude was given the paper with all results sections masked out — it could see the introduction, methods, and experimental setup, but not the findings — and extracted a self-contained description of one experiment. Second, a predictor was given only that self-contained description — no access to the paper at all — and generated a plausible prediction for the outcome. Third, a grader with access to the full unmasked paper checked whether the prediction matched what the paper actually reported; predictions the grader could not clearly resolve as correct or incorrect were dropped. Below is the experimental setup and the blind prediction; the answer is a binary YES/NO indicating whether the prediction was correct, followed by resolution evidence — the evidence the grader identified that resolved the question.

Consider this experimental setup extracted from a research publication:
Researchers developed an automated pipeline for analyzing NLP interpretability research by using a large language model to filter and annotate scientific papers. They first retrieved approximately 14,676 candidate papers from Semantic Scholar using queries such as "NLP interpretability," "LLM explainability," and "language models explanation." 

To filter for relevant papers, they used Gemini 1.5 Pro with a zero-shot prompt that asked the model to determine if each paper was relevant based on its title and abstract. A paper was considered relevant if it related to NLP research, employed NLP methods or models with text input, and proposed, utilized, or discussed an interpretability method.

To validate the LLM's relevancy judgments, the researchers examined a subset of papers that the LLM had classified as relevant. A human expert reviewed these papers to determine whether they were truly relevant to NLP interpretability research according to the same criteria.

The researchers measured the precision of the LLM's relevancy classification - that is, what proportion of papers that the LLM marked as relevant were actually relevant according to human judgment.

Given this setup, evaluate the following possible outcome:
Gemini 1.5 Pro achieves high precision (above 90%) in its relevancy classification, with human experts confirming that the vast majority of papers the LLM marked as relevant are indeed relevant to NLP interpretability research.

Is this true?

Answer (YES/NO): YES